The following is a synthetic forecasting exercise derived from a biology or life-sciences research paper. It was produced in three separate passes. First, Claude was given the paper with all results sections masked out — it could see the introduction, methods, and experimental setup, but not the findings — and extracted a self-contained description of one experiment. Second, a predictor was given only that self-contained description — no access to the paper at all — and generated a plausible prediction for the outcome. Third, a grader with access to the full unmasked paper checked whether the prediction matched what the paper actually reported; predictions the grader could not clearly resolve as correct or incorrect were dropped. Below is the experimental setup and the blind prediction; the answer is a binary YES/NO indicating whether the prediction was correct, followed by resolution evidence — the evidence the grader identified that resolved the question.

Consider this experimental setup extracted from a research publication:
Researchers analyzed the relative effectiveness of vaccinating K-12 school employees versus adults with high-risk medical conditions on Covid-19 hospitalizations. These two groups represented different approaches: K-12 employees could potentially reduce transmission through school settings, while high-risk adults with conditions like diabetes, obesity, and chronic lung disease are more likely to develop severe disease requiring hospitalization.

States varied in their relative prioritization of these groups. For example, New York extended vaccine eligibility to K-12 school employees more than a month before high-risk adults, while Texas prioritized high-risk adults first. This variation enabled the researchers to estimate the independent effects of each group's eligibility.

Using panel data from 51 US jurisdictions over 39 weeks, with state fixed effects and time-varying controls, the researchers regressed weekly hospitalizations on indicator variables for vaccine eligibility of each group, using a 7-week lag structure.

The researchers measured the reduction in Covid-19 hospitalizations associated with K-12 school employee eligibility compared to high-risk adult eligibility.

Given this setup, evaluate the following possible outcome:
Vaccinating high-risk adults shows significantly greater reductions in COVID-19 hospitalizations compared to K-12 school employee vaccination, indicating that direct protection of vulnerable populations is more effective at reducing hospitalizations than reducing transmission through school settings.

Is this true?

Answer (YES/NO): YES